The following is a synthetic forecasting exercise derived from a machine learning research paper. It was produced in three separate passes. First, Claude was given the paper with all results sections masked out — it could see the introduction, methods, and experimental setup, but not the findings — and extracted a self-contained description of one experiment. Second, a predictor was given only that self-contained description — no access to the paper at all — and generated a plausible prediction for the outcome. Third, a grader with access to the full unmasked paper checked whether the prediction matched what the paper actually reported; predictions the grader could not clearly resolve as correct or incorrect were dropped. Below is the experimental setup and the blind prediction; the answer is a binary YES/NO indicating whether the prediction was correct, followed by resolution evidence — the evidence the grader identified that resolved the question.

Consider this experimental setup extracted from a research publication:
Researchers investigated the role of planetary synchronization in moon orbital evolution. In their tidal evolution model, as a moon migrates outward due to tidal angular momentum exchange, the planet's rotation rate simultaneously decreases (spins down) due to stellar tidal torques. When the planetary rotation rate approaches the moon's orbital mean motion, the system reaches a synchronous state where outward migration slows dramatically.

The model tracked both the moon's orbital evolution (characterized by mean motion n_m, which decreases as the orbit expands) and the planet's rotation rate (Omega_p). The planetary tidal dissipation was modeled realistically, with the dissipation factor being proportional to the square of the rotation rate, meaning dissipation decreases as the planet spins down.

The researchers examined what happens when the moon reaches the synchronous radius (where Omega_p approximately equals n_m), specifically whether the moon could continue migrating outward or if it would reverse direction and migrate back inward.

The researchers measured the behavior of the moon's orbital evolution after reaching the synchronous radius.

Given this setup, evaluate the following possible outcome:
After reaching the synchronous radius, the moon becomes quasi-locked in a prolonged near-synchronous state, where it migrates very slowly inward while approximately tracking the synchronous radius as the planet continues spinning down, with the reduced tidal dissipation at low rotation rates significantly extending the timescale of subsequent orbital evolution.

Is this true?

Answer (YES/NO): NO